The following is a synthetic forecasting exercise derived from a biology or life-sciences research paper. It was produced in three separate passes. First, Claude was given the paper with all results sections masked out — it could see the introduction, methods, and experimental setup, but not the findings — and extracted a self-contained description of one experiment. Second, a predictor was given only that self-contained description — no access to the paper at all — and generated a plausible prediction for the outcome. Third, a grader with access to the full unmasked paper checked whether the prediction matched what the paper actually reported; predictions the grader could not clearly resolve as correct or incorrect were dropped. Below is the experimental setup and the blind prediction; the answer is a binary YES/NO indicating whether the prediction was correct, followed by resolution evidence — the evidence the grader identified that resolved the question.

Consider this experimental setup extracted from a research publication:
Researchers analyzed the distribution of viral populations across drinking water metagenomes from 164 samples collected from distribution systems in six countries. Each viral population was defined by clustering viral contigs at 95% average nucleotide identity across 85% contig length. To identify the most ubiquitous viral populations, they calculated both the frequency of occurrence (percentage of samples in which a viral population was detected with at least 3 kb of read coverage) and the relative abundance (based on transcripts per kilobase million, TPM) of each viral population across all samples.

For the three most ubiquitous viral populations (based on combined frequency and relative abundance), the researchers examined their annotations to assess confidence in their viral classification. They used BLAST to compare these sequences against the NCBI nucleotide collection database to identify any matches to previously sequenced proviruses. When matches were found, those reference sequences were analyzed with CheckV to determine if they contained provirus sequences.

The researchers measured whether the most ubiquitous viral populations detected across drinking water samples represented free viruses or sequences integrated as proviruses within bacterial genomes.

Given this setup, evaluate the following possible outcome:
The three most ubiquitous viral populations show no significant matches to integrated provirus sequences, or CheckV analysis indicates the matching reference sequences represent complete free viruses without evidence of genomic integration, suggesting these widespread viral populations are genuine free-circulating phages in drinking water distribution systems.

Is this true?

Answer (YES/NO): NO